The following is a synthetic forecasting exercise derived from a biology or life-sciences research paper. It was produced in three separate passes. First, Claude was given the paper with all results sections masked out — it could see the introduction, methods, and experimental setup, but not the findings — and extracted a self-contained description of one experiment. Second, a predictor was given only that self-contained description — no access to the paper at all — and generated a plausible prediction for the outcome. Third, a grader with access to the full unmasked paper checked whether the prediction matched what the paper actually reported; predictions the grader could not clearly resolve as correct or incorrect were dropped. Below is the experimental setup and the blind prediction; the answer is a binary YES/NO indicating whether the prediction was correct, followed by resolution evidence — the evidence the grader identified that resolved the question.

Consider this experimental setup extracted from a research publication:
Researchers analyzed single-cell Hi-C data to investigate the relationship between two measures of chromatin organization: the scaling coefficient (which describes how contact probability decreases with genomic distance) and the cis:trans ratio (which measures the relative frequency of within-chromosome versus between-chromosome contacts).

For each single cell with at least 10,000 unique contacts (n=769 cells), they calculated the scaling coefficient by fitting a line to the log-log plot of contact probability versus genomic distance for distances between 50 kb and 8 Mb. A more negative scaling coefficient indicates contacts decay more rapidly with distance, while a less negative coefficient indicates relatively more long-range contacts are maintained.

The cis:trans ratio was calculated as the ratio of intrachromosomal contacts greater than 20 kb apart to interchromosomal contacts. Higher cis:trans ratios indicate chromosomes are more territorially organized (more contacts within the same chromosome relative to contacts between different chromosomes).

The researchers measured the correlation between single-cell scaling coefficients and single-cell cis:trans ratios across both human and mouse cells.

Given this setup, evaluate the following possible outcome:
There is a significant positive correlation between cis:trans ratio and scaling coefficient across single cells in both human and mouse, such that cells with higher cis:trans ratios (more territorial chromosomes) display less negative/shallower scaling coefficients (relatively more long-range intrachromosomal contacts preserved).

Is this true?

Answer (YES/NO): YES